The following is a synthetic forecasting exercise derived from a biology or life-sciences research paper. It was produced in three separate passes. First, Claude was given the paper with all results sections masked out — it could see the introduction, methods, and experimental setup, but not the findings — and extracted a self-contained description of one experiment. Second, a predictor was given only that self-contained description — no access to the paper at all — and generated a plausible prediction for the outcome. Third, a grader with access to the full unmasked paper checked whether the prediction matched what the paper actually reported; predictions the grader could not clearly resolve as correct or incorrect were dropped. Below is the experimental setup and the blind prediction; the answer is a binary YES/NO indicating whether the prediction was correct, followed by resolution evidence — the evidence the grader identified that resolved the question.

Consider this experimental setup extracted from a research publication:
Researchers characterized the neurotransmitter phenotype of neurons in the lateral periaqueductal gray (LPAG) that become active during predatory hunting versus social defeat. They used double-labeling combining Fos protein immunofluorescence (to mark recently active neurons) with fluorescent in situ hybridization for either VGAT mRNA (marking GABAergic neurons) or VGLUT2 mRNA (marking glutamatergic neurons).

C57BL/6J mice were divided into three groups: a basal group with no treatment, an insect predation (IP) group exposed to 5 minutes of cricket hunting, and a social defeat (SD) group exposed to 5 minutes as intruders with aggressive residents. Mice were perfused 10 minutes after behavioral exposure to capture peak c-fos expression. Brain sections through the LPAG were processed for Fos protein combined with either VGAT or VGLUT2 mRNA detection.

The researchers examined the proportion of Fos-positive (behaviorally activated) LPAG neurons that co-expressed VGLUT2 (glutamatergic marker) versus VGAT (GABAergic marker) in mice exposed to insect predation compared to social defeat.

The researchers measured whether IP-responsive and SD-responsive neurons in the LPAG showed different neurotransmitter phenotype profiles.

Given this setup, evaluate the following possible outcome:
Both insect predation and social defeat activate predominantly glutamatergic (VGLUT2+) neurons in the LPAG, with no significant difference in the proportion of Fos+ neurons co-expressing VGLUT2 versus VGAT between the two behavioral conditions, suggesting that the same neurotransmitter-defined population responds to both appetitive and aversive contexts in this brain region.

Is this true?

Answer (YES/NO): YES